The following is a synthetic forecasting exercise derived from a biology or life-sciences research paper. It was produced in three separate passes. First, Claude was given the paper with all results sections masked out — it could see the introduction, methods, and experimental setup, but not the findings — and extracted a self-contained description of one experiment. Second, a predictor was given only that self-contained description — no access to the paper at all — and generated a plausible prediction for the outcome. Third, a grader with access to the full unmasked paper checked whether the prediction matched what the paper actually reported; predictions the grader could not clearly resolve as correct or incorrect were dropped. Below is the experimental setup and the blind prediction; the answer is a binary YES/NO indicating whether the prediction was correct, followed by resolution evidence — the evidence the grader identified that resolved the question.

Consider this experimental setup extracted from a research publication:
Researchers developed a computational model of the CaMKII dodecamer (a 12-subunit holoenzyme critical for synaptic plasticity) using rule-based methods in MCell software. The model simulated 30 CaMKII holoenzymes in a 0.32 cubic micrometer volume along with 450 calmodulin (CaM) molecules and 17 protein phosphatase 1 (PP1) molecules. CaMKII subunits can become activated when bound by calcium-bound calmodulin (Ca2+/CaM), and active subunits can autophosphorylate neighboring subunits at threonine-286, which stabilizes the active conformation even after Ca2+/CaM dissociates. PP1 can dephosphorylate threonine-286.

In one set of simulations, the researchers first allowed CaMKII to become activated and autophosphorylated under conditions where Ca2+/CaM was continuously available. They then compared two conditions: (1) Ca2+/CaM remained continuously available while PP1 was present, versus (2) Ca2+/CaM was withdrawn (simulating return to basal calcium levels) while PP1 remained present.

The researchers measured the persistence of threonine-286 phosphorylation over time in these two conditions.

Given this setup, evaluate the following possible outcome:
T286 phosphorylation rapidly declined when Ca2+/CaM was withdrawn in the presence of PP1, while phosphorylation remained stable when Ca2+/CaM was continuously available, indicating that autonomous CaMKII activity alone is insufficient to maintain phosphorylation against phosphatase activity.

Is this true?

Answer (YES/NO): NO